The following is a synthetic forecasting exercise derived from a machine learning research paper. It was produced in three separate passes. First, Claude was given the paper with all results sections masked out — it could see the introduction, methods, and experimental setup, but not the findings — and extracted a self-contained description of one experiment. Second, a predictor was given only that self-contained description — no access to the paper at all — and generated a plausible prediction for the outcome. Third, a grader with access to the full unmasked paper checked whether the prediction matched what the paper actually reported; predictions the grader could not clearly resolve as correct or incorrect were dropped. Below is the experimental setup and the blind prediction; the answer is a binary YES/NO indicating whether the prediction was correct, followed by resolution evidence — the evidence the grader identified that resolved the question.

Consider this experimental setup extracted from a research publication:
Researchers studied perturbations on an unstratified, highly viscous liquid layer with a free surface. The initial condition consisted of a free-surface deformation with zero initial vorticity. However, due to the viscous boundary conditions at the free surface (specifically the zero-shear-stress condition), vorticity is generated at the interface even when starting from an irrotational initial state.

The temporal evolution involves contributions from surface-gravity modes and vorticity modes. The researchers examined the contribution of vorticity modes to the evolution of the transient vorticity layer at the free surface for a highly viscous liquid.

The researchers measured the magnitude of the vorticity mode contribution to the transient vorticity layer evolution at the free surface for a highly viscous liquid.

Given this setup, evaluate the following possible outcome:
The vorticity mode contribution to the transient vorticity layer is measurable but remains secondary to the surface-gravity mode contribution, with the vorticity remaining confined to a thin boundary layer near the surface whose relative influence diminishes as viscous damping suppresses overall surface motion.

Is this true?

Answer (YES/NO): NO